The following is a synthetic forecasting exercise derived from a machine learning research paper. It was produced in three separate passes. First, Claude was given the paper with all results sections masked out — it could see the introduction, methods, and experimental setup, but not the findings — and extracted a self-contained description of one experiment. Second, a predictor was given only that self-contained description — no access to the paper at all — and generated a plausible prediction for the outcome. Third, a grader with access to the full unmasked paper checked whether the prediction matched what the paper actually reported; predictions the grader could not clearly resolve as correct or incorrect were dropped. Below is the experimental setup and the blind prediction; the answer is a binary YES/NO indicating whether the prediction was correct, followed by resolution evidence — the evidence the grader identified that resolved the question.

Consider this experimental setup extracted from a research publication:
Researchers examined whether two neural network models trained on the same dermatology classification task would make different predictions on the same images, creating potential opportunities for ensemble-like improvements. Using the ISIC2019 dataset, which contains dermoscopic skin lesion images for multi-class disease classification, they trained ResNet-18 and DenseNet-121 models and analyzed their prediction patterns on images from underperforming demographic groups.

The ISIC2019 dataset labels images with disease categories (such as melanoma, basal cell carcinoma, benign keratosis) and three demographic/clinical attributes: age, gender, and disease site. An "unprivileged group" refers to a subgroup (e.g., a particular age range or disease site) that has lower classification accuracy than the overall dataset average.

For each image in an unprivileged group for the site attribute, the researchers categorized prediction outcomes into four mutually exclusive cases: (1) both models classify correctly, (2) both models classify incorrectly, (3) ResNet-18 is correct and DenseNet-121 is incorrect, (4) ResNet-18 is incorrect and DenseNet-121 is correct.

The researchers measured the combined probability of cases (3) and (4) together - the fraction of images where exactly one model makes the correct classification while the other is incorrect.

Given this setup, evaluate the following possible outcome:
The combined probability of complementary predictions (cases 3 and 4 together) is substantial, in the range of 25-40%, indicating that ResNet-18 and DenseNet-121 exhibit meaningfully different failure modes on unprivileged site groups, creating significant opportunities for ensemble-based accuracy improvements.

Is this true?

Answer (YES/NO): NO